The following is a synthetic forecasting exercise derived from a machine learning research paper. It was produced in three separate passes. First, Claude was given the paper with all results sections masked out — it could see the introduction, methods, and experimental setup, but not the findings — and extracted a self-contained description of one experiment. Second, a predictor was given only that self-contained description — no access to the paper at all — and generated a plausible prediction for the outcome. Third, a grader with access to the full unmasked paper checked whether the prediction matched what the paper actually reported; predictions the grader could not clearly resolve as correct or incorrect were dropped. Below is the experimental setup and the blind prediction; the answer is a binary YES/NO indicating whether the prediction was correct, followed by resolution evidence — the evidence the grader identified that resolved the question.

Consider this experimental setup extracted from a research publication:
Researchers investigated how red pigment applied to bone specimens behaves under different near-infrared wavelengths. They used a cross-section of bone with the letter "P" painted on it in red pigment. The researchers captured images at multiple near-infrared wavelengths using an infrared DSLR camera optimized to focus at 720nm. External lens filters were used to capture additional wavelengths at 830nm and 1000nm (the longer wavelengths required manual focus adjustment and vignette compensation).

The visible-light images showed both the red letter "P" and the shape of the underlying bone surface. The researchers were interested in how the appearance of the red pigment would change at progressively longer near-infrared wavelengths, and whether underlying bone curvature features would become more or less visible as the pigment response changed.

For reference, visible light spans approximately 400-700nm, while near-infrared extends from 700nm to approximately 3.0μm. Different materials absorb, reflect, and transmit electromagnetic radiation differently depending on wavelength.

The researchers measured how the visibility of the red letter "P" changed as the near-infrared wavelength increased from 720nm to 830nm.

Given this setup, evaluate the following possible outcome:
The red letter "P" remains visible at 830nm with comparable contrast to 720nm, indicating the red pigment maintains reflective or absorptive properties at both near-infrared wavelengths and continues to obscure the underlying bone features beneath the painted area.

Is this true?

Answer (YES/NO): NO